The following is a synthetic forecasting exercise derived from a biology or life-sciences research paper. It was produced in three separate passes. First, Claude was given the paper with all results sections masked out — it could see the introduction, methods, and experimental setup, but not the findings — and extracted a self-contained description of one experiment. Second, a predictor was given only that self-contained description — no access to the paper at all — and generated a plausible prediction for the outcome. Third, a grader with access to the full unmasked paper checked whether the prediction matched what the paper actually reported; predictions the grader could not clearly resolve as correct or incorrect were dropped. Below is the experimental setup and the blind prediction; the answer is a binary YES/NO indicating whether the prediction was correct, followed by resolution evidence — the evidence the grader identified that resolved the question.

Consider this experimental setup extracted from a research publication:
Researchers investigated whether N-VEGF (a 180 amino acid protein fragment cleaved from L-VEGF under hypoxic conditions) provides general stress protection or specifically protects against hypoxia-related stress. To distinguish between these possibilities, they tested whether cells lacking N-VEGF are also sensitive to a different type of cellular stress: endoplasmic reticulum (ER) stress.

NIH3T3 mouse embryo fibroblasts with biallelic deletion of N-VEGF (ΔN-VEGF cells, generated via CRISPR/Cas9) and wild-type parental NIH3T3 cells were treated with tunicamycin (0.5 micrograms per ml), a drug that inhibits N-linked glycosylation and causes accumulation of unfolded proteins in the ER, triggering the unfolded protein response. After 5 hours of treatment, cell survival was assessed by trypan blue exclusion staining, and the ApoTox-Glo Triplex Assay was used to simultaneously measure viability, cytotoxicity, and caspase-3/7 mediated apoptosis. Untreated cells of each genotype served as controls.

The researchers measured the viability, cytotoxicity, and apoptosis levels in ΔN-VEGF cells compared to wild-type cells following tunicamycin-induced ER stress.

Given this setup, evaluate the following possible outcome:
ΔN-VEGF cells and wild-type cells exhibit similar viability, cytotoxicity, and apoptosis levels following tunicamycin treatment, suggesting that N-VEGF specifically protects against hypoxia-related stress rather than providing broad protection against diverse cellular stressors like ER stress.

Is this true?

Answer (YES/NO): YES